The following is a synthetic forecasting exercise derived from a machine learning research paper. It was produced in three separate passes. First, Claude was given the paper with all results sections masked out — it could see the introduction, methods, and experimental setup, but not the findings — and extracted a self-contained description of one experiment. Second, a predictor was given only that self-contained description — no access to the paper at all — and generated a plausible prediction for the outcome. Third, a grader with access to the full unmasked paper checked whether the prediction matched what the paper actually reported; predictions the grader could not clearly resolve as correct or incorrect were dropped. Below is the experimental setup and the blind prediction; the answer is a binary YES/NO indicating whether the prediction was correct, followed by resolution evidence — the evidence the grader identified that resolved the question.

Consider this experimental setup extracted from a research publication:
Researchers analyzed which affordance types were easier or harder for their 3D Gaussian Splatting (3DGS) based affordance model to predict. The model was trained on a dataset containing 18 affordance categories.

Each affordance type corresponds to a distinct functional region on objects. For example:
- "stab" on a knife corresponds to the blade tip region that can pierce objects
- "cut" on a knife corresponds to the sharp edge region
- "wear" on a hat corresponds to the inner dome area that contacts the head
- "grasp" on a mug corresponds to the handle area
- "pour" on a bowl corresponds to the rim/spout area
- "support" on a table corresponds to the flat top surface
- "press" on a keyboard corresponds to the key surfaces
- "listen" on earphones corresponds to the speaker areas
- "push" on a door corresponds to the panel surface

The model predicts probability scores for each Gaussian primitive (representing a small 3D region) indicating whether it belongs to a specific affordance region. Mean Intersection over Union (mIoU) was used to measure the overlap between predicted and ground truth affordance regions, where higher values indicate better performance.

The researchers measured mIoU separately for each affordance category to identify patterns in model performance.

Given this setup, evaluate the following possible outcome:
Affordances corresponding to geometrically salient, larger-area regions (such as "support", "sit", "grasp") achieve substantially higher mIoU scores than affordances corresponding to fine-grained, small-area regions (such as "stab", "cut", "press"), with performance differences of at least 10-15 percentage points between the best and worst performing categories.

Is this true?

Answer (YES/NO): NO